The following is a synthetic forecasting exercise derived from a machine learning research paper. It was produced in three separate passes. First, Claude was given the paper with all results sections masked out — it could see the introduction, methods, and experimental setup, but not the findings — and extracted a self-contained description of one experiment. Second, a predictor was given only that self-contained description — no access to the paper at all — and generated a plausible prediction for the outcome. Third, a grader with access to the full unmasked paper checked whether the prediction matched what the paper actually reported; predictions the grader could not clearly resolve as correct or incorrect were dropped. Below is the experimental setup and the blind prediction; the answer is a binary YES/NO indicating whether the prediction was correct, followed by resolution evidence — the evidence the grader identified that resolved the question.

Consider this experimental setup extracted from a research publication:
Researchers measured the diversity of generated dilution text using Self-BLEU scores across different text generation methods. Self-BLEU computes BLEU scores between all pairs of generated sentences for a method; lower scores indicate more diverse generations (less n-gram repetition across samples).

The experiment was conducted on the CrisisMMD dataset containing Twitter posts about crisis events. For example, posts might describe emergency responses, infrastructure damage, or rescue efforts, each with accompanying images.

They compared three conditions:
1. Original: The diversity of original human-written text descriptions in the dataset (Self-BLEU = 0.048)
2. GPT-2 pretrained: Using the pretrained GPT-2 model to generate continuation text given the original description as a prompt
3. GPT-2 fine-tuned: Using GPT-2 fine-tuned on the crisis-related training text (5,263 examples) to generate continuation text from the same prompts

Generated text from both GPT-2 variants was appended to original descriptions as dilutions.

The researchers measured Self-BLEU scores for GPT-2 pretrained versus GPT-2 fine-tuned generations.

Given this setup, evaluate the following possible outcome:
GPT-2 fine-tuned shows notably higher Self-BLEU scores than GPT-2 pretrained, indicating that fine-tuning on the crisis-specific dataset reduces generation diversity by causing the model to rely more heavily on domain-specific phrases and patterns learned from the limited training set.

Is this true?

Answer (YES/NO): NO